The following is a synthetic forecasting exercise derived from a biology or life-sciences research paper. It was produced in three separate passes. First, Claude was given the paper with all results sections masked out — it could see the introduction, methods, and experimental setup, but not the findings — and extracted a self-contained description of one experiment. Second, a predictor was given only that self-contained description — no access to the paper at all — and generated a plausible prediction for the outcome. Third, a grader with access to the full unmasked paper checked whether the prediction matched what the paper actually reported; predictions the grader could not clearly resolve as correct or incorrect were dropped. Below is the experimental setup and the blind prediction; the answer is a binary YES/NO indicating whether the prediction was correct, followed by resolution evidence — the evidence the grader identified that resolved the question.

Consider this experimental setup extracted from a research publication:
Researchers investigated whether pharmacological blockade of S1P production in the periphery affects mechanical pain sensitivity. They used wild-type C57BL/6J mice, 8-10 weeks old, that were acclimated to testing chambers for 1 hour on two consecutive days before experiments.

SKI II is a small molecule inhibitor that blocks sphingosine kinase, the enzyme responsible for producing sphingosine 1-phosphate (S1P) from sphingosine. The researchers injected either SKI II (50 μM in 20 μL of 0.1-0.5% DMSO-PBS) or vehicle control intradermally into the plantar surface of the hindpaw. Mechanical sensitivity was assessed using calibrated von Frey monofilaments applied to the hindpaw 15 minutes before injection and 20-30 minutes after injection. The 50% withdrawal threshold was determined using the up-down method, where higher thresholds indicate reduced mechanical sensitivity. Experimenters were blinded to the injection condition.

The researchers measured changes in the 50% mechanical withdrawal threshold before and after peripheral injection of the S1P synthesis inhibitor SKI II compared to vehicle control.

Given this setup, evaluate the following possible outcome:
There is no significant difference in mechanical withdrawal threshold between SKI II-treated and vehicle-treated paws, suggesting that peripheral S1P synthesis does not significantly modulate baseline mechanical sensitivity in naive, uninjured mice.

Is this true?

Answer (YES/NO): NO